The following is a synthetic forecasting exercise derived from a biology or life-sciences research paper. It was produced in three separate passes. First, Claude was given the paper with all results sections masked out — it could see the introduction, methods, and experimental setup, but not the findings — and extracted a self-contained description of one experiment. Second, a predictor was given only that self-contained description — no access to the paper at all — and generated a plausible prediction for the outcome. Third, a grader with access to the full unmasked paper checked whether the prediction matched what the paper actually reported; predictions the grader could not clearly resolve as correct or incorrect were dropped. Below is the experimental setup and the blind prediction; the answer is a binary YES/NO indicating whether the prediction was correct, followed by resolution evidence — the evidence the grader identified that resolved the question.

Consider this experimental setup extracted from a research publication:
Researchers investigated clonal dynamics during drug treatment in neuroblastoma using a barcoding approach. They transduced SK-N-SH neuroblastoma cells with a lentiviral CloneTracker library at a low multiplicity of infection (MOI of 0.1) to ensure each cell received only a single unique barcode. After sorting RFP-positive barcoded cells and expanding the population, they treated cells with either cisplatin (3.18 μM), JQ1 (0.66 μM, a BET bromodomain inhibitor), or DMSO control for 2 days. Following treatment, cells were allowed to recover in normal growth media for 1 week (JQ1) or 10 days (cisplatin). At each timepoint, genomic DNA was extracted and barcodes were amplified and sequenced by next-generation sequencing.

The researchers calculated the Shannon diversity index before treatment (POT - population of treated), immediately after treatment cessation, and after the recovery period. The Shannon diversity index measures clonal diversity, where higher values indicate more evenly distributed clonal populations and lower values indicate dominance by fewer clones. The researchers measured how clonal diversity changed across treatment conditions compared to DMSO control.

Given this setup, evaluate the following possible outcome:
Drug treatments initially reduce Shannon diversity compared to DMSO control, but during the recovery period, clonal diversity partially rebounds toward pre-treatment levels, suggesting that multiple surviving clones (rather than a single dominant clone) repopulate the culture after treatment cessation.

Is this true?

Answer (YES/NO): NO